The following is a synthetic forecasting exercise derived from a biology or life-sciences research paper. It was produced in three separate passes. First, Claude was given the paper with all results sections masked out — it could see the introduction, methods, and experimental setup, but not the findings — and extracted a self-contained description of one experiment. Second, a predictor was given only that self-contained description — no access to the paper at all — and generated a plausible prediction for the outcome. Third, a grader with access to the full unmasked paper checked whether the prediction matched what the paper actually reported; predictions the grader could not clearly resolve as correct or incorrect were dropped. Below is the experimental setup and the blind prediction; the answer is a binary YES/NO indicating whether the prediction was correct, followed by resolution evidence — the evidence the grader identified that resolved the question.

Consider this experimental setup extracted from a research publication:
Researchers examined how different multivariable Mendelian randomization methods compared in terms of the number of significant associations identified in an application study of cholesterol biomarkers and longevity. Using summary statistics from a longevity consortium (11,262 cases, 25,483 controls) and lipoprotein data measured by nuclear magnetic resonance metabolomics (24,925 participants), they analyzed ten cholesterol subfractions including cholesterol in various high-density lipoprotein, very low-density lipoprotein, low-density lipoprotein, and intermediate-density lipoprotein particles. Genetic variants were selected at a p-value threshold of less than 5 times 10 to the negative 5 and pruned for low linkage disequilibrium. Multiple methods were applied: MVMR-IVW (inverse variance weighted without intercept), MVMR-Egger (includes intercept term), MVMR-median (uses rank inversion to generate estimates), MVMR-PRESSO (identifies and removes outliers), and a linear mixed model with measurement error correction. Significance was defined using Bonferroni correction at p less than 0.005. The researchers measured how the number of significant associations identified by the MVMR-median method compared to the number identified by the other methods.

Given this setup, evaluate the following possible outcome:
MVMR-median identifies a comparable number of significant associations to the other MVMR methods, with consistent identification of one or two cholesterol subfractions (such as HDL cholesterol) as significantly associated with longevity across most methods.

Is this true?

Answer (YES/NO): NO